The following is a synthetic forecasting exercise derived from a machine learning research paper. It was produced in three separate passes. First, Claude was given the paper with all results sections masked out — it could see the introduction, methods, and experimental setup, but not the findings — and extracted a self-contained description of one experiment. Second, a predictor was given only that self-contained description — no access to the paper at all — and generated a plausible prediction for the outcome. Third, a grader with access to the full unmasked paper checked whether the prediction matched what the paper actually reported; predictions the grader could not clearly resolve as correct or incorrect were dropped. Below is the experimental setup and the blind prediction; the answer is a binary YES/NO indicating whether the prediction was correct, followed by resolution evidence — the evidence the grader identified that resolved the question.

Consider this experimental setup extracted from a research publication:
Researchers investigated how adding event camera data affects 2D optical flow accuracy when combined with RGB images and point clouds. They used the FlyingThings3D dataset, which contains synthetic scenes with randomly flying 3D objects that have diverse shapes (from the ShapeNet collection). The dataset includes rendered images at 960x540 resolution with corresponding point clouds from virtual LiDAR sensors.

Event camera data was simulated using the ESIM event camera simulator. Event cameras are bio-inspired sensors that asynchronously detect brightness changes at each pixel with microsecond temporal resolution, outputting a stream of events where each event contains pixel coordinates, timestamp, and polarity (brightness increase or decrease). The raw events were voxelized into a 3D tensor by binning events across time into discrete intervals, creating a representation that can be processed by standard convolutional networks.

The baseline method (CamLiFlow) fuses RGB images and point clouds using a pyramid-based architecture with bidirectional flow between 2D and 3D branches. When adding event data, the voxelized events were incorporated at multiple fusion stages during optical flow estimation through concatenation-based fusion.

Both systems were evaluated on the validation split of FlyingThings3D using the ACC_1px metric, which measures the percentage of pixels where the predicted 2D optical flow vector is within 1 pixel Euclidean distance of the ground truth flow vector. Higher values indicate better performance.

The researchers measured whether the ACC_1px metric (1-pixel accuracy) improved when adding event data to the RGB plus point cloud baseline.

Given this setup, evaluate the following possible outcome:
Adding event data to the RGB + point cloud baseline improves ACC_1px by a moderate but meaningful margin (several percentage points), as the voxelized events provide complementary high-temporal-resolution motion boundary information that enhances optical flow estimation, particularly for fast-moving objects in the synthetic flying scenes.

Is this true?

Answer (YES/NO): NO